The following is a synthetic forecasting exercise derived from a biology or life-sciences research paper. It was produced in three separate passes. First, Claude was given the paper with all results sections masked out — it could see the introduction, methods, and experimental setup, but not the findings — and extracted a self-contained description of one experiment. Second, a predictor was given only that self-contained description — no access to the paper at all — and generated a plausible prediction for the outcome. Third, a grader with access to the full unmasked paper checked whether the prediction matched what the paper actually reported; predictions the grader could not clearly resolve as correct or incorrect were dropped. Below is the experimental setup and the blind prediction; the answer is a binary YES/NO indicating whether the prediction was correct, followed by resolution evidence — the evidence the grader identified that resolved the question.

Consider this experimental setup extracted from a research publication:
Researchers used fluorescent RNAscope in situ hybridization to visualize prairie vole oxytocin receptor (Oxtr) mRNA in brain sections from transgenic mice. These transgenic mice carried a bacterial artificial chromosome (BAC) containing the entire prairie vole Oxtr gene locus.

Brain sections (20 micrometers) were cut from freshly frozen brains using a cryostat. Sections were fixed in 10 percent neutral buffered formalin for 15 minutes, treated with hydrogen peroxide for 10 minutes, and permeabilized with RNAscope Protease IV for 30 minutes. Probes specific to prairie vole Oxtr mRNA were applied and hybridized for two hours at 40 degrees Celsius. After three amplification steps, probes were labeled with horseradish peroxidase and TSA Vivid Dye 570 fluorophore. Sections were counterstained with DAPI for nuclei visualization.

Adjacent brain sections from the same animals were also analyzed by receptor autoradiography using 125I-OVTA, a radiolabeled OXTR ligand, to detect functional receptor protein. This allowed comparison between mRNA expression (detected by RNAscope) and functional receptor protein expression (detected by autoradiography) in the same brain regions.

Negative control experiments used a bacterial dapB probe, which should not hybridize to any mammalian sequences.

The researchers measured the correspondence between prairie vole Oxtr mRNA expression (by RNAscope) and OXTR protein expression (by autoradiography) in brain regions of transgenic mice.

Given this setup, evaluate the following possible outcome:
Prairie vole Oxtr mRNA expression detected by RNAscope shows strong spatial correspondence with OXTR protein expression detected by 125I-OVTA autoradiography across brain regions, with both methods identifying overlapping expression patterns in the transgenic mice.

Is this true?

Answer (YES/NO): NO